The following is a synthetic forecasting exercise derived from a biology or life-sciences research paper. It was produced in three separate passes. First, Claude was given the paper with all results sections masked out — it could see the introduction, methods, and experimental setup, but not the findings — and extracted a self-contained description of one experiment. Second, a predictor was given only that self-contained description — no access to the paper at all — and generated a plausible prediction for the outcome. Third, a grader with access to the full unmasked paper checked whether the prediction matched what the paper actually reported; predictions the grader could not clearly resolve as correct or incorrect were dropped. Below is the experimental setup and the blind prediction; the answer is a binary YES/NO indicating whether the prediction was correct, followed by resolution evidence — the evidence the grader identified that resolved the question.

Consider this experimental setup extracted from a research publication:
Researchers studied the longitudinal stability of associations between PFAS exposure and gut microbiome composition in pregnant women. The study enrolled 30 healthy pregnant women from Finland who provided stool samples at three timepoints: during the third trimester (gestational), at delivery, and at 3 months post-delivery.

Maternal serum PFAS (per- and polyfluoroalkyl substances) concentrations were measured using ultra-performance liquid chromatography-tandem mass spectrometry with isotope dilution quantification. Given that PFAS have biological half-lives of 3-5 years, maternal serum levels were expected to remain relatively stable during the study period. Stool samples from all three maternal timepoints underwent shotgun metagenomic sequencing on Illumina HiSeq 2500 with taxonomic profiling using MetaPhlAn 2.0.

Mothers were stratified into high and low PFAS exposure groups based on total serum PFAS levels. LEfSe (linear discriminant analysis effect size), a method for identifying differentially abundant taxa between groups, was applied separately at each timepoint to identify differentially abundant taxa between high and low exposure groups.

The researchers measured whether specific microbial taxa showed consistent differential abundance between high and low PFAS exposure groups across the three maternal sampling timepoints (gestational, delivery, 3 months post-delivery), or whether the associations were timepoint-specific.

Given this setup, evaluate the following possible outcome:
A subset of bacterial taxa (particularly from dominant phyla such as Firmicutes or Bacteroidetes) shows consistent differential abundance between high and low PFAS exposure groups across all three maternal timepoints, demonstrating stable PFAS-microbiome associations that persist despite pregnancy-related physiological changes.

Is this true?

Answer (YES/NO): NO